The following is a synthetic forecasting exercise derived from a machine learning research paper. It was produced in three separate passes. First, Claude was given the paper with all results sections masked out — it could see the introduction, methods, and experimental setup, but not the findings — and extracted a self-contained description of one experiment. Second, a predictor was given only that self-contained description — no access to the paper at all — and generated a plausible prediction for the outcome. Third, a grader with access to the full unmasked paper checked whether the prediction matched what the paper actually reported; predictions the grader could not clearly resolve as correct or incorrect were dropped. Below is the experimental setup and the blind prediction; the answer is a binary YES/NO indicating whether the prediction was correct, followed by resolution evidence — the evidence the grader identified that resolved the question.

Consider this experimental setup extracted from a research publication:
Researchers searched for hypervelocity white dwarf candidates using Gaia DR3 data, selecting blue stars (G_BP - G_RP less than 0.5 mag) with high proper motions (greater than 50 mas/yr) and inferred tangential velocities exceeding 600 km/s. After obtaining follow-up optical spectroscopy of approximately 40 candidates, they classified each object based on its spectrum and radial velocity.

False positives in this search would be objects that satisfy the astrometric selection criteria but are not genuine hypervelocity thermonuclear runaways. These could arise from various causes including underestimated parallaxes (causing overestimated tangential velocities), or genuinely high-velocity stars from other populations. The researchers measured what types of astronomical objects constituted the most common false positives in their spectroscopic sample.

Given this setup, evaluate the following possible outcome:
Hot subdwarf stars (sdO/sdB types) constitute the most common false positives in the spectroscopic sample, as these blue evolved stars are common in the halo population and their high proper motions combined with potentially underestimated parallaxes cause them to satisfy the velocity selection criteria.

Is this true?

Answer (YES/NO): NO